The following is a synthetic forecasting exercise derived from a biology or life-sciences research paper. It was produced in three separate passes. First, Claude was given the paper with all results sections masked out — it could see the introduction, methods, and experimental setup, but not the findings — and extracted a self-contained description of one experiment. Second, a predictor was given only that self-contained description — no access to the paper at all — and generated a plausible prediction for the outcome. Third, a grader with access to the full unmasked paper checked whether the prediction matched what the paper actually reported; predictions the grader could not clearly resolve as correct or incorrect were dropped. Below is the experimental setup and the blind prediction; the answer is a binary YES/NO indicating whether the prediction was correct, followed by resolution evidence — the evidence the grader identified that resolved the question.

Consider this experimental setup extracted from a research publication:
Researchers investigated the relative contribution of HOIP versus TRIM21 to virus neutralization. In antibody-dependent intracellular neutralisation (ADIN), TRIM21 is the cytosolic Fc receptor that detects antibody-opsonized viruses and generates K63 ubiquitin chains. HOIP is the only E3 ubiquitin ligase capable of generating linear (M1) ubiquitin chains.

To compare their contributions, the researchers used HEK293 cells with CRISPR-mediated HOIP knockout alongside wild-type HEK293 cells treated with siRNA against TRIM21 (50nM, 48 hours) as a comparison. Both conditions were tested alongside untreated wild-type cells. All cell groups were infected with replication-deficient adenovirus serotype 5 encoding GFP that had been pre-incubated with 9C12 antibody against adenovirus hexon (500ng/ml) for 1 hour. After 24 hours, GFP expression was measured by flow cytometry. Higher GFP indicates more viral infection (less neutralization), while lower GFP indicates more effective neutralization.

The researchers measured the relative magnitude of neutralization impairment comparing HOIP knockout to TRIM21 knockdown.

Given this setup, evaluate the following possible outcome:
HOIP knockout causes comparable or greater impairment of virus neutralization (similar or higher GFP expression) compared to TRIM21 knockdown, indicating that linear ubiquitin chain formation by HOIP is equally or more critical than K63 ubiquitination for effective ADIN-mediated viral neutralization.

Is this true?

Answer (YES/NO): NO